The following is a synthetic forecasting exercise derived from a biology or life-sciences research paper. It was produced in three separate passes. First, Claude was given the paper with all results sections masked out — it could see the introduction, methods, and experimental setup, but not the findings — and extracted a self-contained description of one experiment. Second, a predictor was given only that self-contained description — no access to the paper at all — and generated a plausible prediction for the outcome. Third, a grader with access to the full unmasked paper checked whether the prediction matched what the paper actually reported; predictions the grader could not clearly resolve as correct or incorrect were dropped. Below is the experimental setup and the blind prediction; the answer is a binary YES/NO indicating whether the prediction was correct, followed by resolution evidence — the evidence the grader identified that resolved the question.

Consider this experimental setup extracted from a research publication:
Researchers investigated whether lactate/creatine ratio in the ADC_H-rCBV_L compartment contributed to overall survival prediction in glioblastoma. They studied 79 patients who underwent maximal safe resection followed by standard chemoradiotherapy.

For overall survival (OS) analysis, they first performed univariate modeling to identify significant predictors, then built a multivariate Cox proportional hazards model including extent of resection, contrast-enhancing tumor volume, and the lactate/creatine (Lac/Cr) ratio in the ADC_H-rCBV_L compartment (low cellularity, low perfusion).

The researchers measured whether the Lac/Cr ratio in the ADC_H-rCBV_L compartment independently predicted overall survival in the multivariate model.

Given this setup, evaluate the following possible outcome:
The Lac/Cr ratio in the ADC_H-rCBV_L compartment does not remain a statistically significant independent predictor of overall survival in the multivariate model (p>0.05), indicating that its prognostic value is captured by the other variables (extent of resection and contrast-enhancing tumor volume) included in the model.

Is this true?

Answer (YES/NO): NO